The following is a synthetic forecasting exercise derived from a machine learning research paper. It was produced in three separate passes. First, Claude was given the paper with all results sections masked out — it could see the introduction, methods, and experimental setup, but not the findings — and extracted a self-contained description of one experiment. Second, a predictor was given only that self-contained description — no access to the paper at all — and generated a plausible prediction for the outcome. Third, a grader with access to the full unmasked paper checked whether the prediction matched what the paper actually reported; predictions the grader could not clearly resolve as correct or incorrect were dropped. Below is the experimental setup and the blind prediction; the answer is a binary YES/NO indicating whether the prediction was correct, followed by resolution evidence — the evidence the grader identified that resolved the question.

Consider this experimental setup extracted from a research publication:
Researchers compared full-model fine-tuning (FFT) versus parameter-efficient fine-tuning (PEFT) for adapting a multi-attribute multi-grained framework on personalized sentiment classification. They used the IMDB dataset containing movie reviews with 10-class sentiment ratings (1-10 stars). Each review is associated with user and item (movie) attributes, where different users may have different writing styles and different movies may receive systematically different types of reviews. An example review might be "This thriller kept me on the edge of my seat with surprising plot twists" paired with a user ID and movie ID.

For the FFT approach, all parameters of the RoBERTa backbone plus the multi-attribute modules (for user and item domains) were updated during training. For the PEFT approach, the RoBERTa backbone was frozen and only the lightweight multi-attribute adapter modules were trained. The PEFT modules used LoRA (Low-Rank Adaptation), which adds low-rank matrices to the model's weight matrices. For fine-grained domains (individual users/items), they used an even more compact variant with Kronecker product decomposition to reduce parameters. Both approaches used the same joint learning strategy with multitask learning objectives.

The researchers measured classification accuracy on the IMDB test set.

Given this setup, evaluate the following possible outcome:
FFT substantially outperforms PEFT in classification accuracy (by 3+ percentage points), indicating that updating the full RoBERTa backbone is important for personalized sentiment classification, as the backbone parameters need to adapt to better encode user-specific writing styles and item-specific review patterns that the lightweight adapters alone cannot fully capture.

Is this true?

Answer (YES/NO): NO